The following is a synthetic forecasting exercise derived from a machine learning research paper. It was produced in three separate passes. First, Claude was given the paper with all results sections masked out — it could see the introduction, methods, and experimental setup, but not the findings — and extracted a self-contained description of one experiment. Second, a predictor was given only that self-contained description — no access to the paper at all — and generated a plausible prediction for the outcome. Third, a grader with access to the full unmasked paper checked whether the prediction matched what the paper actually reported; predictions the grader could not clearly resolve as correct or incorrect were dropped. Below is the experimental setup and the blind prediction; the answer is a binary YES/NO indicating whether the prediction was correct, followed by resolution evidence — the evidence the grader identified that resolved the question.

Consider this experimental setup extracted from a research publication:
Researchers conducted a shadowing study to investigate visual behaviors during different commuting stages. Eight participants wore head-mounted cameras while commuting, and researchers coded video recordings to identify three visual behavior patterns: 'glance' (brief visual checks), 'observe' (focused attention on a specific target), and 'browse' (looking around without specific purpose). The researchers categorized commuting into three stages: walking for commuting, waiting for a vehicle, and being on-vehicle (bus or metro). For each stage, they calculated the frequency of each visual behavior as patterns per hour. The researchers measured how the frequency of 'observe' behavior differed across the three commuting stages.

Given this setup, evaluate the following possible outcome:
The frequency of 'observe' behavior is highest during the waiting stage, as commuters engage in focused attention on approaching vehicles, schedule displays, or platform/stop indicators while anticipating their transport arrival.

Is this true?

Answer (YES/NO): NO